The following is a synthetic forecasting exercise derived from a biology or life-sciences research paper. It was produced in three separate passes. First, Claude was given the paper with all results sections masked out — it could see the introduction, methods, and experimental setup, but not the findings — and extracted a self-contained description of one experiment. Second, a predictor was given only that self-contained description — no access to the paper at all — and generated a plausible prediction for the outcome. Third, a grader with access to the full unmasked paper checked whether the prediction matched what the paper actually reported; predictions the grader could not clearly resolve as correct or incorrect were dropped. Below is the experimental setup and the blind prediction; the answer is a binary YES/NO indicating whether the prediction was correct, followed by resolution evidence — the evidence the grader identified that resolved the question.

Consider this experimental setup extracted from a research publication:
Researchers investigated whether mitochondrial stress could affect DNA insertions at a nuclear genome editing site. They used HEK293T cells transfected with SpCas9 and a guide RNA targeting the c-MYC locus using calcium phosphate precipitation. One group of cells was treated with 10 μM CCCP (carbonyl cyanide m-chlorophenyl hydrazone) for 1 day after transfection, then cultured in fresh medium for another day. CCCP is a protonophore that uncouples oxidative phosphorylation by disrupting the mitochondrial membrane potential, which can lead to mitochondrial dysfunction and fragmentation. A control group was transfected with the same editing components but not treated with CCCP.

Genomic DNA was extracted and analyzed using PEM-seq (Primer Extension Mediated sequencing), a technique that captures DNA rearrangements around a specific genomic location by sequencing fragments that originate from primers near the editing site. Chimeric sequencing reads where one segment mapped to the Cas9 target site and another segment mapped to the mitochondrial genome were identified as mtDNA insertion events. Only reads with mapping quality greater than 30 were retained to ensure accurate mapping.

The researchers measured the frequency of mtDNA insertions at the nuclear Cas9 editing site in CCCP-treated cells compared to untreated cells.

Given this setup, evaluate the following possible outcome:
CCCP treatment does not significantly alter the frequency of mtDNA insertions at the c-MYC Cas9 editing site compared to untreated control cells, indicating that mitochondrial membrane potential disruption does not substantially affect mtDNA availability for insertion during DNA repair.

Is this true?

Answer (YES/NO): NO